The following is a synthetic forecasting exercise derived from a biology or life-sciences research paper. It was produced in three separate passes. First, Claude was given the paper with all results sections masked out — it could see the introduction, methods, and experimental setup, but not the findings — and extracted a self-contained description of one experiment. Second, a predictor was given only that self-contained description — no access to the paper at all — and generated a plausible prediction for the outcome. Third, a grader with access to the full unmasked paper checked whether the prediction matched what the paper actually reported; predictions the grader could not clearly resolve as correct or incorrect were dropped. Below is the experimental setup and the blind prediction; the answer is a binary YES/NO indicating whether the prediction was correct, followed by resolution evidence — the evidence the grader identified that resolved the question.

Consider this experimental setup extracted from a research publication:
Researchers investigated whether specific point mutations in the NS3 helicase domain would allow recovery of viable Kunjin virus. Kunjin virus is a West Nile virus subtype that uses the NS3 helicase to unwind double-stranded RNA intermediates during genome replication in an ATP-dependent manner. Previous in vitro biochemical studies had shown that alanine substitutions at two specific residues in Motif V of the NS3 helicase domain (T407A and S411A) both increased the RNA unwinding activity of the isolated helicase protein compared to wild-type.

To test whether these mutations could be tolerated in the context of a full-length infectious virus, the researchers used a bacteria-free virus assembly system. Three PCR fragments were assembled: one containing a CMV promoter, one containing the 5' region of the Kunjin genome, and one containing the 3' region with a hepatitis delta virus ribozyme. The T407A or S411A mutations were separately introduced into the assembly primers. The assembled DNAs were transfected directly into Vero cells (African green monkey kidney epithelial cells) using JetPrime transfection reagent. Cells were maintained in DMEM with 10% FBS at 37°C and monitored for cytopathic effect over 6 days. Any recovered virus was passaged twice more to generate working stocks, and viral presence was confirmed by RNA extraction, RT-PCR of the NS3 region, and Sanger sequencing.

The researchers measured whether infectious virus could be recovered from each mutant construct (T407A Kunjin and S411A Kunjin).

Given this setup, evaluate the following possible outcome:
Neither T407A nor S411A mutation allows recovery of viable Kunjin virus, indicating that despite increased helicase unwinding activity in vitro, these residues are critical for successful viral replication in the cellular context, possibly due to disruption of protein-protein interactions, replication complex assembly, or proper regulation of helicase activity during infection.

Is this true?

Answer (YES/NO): NO